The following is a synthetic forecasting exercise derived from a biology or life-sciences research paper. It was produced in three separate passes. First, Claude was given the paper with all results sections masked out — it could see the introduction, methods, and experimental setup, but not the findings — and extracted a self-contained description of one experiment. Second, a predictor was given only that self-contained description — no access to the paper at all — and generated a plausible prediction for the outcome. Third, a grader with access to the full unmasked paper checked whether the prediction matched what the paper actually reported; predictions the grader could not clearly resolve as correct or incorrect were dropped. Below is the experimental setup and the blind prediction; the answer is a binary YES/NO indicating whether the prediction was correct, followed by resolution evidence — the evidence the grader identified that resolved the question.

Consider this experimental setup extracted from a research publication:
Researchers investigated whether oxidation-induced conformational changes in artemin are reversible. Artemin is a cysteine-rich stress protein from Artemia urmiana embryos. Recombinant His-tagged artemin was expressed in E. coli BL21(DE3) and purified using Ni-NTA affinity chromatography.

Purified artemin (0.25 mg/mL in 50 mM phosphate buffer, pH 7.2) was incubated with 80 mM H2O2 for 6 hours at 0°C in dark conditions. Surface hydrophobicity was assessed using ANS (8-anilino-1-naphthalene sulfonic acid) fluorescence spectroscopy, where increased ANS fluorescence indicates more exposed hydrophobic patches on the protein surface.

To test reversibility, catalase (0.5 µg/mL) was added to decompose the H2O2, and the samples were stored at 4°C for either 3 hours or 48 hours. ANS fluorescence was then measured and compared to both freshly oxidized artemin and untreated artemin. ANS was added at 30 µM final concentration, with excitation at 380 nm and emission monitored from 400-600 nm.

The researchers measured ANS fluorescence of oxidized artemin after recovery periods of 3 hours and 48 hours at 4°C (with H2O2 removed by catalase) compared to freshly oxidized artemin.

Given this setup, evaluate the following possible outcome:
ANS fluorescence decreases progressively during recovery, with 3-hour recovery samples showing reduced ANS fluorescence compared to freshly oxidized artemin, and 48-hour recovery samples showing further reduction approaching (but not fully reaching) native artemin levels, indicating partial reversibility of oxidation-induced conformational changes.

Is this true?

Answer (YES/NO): NO